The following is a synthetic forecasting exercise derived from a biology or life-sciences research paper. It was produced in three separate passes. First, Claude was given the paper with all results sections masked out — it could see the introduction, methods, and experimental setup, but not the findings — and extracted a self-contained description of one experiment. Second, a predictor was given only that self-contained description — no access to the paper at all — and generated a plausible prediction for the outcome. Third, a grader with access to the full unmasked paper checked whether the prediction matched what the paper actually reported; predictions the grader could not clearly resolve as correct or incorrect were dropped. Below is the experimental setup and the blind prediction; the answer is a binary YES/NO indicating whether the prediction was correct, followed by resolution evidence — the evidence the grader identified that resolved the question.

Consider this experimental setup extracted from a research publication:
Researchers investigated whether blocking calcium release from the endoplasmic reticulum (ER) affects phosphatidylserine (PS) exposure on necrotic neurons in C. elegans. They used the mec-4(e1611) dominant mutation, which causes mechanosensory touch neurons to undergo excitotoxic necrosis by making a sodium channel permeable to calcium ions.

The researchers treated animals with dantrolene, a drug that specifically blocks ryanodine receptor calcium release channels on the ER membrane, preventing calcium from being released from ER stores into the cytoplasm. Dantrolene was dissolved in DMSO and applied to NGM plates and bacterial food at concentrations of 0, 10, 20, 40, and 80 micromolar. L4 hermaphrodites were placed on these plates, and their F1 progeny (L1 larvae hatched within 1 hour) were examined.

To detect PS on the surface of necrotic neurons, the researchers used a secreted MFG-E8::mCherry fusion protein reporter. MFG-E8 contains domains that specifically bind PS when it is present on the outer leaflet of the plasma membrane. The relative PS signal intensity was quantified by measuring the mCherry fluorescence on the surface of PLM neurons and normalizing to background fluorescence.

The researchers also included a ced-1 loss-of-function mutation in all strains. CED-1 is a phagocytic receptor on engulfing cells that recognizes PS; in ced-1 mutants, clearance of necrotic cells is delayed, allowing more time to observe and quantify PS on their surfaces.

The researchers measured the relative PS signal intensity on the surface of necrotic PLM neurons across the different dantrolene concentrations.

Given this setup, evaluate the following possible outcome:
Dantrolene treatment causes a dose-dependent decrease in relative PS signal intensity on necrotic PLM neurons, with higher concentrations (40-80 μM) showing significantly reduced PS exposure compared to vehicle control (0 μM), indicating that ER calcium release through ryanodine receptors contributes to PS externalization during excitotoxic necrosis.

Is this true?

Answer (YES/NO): NO